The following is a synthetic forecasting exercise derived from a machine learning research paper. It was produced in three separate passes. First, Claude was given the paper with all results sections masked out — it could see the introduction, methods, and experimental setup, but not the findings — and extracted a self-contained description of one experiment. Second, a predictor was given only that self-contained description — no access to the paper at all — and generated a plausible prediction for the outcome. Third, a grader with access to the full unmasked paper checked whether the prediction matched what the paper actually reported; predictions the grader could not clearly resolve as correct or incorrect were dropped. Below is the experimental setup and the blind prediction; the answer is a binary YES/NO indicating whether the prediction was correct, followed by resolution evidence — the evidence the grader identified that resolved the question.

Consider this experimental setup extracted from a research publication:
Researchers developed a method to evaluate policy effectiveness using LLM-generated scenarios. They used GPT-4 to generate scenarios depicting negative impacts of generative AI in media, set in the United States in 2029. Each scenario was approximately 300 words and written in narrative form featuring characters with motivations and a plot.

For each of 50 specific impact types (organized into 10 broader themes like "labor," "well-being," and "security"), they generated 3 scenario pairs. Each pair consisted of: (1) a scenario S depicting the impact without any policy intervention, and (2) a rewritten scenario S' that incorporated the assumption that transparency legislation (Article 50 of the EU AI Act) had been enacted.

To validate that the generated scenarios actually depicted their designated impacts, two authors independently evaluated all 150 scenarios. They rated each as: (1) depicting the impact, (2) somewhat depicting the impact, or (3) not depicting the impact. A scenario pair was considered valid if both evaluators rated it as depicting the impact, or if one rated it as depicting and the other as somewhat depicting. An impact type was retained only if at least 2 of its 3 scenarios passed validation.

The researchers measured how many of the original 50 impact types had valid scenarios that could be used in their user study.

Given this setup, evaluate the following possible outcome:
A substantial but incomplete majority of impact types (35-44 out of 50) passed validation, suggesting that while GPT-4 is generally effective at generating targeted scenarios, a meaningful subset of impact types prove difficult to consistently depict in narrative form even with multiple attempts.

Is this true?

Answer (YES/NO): YES